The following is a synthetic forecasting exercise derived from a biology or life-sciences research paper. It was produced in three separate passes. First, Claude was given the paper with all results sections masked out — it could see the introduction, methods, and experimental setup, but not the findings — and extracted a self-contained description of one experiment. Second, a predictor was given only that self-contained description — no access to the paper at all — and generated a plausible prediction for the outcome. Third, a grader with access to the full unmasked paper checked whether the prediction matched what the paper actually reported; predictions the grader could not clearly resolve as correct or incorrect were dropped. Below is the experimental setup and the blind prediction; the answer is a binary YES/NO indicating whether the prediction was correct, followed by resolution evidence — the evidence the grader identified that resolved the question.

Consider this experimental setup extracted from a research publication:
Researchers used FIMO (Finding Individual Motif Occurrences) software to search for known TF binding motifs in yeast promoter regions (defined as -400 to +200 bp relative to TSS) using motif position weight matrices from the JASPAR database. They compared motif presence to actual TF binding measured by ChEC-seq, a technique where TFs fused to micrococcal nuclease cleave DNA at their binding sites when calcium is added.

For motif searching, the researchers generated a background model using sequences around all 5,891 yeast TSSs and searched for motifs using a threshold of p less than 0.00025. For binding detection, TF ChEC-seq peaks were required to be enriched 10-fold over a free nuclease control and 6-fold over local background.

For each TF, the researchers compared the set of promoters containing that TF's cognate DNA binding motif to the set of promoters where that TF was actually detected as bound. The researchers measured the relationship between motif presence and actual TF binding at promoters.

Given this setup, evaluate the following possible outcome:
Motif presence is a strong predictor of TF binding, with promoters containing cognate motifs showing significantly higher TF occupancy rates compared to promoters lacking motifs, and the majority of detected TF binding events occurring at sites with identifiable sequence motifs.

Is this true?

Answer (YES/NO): NO